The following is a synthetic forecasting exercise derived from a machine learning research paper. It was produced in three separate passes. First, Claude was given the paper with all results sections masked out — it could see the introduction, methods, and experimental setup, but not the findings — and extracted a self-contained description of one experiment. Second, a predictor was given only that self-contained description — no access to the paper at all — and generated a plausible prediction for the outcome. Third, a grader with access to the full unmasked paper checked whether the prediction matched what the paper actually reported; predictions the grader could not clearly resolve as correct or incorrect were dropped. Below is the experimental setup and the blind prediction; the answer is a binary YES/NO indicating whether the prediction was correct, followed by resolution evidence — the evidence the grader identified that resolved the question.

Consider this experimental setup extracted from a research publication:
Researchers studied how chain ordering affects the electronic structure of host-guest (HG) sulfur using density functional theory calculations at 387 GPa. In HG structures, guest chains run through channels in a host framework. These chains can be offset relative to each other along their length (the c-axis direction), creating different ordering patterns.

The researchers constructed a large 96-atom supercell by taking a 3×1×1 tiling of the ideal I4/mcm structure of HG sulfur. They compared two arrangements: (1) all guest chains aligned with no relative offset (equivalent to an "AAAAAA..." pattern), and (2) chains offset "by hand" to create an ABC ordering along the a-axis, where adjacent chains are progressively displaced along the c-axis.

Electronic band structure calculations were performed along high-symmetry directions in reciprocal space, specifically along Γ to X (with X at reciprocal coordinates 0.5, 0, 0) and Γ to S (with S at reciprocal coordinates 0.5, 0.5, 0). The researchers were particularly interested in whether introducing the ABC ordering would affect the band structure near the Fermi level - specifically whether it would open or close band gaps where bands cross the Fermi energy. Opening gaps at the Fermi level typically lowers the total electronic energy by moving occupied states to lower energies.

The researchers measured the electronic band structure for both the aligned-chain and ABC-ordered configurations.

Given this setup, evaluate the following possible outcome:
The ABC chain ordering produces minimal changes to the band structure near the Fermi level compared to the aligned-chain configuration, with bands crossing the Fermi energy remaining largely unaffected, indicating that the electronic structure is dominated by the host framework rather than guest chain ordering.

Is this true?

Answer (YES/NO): NO